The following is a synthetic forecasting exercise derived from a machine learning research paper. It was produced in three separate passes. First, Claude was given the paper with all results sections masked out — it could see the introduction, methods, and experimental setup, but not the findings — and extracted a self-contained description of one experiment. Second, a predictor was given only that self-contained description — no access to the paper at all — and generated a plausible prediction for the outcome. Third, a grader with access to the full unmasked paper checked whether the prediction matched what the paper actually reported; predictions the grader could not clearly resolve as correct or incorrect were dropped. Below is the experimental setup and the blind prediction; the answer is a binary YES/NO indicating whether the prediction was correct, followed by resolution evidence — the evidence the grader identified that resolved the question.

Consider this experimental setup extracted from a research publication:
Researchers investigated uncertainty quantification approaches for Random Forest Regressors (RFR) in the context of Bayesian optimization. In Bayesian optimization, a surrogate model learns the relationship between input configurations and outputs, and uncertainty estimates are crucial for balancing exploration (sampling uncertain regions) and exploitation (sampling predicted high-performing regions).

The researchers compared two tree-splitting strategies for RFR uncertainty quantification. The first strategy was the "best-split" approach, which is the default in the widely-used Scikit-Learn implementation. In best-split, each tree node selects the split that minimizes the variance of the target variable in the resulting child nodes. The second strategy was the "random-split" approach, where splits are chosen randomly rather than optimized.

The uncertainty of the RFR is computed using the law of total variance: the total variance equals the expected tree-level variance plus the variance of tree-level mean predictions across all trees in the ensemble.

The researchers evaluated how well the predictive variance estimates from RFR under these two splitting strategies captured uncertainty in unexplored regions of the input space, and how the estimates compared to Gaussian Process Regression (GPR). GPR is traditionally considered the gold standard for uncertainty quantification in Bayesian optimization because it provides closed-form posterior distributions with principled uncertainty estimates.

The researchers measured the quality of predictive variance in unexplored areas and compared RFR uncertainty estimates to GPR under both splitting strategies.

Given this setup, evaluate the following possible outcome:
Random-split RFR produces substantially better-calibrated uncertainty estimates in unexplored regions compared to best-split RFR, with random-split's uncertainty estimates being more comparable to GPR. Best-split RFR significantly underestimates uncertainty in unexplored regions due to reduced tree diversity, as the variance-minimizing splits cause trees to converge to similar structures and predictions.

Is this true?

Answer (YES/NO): YES